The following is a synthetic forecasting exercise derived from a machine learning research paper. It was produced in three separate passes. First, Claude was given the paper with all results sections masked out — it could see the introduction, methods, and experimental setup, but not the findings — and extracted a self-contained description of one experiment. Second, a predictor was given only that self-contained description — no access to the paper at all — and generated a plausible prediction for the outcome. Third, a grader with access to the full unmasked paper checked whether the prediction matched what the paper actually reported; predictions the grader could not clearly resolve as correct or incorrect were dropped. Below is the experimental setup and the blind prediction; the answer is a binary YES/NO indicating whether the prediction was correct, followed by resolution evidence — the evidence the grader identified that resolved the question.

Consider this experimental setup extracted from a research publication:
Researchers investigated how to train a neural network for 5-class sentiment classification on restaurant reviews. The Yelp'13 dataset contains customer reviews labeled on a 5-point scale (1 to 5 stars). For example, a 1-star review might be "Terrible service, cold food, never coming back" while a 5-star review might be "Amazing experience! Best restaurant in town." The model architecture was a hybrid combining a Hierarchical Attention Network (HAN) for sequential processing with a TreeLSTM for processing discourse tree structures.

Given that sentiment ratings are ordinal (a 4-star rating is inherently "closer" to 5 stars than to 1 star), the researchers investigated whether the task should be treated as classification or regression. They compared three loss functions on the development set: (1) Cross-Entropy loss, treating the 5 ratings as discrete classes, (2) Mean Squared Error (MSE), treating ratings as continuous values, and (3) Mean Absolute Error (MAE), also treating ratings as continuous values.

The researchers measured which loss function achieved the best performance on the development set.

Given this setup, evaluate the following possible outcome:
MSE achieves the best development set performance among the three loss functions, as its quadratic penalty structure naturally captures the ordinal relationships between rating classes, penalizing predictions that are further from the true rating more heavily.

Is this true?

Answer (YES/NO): NO